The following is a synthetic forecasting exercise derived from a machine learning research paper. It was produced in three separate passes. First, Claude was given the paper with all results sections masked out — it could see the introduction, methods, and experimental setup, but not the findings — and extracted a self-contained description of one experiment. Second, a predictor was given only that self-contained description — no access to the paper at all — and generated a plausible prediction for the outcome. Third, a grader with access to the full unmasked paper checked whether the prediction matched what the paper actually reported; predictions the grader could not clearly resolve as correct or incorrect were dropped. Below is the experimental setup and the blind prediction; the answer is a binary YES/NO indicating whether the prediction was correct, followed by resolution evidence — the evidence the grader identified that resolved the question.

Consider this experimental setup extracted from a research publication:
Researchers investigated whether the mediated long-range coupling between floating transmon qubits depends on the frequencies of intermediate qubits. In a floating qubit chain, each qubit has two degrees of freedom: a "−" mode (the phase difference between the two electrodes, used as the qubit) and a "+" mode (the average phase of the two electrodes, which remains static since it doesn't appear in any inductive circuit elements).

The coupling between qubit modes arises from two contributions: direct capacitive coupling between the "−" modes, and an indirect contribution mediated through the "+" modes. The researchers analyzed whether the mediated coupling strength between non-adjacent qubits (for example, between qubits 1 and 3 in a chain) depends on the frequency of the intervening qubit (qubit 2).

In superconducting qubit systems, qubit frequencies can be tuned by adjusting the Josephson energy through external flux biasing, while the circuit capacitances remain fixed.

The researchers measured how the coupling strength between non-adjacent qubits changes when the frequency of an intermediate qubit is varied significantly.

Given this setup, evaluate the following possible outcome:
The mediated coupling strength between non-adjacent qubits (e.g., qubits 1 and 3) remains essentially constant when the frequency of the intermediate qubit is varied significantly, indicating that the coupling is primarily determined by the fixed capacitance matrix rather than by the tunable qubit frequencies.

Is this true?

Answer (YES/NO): YES